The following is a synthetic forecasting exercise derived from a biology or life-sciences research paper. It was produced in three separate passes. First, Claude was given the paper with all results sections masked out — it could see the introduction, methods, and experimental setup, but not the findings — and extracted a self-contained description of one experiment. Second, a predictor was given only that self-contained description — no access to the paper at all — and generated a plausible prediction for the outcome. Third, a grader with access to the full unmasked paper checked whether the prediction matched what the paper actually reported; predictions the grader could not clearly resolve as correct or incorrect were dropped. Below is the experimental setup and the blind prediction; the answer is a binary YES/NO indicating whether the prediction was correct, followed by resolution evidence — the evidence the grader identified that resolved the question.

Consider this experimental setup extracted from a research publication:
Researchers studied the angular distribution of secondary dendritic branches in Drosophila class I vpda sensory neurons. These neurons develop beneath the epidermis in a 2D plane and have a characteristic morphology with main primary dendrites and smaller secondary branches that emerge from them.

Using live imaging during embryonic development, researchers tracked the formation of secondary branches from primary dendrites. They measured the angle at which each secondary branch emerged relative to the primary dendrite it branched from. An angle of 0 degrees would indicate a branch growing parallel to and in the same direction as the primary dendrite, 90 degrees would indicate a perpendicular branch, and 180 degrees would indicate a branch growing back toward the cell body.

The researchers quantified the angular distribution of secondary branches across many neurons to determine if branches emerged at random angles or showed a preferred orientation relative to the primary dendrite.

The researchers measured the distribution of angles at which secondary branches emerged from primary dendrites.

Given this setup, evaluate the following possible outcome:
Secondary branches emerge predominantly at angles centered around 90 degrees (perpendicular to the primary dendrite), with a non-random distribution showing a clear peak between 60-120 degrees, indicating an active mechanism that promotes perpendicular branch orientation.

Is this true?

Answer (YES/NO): YES